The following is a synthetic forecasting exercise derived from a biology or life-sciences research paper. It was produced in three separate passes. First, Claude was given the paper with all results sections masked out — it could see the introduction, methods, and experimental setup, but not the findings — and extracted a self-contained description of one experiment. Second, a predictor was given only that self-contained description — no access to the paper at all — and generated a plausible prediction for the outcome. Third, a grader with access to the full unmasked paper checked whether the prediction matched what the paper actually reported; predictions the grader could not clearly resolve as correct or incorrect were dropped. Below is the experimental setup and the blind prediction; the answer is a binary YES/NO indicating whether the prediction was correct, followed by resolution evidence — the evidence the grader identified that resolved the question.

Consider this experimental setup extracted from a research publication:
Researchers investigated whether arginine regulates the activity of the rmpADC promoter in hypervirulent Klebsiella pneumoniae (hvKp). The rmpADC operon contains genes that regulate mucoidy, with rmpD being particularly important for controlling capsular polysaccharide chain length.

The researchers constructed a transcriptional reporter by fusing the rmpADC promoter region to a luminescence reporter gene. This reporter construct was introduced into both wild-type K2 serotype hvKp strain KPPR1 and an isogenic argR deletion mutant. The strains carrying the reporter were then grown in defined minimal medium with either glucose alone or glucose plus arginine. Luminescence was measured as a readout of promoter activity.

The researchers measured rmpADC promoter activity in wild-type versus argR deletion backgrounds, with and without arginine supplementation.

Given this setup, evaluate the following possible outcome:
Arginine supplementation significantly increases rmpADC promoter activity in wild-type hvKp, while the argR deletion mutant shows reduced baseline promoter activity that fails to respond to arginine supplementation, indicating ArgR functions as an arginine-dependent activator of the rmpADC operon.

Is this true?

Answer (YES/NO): YES